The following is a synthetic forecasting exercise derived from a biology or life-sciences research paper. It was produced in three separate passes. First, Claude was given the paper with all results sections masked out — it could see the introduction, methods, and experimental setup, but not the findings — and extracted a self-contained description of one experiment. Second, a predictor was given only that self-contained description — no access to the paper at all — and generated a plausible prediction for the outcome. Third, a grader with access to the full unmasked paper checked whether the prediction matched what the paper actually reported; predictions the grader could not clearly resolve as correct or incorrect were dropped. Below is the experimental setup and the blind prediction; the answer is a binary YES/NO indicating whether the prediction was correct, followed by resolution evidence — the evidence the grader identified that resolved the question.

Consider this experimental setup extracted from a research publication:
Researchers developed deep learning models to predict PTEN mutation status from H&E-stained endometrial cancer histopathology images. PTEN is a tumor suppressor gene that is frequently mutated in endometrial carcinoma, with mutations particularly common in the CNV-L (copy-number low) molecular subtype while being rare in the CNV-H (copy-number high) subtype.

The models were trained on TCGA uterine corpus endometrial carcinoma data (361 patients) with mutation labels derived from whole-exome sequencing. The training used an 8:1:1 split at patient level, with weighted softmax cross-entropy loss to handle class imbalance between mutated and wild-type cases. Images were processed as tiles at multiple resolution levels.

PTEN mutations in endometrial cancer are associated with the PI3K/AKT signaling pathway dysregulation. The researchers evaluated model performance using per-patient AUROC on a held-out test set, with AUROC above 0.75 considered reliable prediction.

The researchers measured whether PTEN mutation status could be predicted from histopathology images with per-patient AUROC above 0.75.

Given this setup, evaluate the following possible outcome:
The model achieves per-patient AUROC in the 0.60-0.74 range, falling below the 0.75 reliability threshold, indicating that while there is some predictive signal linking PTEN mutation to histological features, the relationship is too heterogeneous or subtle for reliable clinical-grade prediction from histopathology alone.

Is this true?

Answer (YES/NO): NO